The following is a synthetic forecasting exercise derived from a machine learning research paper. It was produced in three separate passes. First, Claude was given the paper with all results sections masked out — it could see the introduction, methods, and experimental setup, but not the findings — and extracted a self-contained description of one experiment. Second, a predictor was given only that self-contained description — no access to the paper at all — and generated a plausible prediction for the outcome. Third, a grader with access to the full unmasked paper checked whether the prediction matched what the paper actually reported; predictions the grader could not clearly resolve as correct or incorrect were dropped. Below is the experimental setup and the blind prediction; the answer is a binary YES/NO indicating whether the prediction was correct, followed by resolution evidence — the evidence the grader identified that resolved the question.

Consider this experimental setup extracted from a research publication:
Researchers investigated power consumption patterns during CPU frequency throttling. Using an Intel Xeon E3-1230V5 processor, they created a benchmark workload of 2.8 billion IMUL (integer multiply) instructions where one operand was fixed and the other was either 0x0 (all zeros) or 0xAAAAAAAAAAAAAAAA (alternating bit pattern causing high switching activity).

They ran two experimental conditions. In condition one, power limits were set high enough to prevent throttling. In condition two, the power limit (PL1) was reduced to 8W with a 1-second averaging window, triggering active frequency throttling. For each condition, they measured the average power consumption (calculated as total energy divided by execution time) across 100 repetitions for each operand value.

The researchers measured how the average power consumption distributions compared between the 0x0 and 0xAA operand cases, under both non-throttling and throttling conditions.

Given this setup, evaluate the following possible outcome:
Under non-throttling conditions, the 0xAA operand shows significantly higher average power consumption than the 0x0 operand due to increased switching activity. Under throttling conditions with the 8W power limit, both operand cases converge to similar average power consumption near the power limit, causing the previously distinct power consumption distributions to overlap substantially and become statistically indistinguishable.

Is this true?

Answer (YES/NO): YES